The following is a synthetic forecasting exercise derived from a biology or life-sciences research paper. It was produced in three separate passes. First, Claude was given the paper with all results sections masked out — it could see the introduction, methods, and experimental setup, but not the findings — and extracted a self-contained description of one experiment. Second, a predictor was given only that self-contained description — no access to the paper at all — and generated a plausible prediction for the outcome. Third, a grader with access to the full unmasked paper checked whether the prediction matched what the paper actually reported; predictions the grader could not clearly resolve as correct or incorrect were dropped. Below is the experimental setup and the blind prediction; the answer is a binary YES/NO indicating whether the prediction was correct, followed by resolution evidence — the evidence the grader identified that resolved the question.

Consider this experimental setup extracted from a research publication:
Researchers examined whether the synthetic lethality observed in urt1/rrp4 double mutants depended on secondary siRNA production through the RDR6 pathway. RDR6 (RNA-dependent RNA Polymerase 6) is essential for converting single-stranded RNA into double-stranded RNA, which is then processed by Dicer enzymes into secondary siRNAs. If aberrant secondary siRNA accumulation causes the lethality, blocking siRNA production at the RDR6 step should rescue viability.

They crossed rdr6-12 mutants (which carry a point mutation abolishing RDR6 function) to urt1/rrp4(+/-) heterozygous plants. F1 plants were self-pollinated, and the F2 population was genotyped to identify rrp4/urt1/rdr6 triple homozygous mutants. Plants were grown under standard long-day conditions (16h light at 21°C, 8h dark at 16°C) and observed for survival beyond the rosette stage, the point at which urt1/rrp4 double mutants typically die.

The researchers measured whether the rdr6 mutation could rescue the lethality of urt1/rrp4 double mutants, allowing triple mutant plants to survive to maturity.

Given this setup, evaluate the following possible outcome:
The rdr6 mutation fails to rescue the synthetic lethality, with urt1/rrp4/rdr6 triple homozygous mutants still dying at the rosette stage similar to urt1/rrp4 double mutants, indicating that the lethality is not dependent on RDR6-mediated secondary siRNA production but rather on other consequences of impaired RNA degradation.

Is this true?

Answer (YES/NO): NO